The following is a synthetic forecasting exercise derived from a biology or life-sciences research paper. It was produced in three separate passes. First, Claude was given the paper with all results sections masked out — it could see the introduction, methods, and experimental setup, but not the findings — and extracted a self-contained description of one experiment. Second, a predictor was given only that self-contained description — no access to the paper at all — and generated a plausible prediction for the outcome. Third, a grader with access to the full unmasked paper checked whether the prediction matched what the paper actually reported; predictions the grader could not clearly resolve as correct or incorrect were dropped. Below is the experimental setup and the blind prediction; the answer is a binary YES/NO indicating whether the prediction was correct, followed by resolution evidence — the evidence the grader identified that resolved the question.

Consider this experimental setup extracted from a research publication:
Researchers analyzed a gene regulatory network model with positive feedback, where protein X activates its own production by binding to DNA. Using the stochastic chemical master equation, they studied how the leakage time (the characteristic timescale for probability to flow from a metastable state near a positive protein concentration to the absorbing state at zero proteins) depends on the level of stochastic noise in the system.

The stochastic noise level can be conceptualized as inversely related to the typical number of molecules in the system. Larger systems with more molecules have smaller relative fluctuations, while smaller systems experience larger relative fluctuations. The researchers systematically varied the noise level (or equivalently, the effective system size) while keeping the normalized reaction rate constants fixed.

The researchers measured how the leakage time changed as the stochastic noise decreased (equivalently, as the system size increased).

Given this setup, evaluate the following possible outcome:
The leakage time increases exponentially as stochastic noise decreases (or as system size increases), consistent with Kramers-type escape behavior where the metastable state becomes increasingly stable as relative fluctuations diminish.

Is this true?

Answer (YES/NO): YES